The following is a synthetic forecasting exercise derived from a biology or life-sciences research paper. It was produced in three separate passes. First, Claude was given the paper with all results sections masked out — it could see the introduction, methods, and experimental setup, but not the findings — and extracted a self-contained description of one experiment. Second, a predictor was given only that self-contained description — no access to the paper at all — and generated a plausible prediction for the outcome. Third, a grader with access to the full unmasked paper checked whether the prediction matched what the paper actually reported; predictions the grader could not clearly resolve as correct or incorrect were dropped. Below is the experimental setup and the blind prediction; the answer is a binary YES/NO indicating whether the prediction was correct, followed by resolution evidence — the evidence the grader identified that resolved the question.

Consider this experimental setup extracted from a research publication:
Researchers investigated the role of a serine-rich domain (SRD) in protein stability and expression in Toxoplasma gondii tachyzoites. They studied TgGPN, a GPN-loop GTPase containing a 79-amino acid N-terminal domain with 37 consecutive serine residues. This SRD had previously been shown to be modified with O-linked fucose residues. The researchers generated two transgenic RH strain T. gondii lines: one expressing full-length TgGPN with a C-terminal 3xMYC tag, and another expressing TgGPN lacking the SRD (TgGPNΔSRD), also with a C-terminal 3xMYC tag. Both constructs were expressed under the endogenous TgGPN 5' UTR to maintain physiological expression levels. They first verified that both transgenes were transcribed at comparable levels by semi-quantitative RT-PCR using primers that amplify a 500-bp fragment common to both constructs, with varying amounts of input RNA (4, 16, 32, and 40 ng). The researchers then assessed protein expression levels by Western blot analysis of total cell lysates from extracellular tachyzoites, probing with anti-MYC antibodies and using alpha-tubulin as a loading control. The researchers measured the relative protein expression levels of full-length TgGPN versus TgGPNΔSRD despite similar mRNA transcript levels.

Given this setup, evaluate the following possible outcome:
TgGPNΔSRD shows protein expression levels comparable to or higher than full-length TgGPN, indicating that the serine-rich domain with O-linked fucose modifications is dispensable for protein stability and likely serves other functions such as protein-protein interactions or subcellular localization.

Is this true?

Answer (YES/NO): NO